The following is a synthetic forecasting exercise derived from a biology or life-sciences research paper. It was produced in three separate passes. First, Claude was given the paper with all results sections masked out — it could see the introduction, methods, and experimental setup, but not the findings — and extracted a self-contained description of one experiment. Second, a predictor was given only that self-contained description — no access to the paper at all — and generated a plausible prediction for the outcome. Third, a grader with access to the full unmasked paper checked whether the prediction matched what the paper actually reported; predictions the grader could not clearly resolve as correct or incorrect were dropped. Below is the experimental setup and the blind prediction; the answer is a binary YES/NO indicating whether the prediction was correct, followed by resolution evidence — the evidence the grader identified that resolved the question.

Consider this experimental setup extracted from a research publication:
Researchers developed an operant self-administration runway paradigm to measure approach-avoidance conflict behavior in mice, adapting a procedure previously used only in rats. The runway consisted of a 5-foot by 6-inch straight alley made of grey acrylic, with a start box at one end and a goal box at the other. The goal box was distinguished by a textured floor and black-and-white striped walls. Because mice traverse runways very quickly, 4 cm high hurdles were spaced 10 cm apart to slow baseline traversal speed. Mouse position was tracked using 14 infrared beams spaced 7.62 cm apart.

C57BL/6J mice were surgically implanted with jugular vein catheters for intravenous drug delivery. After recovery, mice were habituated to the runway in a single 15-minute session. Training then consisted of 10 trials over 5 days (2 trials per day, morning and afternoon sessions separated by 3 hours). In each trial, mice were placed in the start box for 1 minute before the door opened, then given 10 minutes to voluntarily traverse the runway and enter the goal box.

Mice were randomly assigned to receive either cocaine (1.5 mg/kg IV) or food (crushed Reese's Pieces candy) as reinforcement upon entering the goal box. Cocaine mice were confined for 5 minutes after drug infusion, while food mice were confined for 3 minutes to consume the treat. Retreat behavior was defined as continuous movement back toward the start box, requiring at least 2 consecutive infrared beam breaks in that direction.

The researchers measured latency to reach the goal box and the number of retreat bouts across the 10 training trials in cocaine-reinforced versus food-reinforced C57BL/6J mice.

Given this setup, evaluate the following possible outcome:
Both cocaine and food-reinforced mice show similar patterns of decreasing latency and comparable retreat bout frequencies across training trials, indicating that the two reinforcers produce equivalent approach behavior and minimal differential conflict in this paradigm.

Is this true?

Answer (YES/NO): NO